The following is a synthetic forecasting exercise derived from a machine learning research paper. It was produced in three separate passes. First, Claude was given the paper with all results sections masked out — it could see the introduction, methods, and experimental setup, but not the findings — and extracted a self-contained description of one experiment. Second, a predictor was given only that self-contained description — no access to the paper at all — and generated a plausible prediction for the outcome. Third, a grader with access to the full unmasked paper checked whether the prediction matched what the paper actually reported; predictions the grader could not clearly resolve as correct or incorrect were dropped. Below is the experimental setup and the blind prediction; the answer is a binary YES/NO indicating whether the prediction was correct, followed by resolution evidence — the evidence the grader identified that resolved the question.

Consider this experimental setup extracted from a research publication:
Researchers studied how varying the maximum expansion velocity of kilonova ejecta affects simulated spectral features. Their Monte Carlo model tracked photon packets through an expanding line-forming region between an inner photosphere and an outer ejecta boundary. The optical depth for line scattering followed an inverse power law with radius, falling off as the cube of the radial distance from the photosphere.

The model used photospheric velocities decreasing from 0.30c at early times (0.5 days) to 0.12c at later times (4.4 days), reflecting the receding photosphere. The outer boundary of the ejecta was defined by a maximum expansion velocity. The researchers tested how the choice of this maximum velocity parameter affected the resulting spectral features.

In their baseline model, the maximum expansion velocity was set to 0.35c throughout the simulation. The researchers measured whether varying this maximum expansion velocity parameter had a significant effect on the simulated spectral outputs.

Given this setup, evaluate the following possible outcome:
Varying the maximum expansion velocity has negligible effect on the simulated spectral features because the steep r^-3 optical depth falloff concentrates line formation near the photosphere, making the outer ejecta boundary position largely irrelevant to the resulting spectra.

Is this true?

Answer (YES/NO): YES